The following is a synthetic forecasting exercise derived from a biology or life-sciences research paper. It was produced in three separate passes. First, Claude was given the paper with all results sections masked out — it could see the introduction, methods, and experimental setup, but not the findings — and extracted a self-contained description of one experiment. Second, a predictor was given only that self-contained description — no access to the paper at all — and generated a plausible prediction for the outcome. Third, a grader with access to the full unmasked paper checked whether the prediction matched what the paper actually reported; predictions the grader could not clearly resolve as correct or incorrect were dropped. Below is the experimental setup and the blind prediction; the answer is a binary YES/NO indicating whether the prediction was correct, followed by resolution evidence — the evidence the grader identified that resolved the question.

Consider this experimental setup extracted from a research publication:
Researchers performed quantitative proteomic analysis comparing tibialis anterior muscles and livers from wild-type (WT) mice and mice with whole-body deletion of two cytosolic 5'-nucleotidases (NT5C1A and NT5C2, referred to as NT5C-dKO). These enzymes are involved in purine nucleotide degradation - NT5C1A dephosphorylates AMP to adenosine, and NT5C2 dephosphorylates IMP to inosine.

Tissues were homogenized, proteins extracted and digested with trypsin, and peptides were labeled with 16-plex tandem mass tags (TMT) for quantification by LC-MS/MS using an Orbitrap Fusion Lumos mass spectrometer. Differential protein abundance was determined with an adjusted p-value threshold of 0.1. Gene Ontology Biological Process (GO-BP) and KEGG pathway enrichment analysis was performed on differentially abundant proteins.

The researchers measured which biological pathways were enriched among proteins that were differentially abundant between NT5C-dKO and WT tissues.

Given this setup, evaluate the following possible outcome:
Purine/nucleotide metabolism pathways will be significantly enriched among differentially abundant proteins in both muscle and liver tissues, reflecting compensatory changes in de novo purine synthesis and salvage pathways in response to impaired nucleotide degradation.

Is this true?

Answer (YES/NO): YES